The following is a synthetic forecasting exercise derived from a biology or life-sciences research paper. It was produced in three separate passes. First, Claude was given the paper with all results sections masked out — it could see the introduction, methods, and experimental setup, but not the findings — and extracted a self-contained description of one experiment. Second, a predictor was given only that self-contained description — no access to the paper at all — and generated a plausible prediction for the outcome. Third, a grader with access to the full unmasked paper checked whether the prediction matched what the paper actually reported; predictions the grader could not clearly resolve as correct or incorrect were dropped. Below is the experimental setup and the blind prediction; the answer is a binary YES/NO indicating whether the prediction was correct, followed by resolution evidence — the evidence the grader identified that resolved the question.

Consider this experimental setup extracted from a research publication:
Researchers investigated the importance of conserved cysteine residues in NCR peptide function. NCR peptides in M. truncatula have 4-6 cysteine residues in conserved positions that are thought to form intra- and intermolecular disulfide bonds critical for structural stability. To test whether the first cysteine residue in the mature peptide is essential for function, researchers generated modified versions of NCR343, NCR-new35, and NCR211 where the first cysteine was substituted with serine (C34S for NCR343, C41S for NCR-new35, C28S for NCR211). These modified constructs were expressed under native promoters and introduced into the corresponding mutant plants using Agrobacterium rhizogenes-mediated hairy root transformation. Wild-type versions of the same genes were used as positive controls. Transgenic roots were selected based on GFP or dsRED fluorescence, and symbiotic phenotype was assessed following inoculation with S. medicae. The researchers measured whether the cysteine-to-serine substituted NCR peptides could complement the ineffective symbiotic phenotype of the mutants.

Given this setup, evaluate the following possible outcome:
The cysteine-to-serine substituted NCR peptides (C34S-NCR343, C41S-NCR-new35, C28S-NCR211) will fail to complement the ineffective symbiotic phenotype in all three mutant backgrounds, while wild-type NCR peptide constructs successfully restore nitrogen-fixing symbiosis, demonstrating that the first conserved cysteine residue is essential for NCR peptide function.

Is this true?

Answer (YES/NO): YES